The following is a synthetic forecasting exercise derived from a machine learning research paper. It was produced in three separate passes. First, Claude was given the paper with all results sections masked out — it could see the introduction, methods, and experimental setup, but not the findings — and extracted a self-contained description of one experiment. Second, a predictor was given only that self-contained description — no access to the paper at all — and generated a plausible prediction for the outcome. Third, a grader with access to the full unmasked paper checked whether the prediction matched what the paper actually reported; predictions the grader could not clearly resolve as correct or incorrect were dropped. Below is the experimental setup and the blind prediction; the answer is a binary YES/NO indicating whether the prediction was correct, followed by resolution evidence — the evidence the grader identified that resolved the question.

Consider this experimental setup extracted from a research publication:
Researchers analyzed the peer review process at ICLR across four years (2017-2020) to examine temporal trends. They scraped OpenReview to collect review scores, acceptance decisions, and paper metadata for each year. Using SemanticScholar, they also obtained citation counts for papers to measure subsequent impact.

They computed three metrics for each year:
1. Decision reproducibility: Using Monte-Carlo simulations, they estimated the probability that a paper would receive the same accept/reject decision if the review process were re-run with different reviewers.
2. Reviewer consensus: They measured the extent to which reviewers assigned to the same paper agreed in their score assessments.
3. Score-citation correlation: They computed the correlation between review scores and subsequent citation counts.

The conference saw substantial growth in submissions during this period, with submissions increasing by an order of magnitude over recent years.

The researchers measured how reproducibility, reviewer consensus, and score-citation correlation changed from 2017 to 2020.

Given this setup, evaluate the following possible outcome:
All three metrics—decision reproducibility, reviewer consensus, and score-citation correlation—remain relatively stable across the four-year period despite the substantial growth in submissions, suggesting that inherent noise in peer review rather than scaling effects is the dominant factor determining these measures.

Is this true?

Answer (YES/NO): NO